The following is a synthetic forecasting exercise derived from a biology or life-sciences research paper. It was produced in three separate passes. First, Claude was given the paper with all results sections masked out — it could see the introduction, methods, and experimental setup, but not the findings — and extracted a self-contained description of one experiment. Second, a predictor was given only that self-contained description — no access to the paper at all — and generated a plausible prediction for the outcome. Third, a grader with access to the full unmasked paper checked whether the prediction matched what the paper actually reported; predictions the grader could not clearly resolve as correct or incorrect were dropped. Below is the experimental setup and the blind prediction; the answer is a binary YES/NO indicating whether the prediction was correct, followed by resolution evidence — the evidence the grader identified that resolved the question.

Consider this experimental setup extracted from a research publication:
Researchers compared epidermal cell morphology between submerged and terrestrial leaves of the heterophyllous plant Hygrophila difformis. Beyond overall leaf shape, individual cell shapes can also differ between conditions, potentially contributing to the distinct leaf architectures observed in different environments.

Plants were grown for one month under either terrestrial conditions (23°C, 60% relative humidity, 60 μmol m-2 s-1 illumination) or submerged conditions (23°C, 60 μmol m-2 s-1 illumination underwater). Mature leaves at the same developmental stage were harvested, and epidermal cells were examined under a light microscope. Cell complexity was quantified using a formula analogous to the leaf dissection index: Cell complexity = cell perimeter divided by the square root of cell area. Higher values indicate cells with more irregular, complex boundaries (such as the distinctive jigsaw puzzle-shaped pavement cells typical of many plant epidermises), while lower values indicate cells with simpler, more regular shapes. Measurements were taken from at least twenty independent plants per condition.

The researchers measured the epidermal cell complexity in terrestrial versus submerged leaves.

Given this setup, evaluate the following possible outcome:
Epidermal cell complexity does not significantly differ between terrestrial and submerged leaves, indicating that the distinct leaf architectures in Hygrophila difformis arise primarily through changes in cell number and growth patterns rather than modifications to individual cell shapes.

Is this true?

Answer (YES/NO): NO